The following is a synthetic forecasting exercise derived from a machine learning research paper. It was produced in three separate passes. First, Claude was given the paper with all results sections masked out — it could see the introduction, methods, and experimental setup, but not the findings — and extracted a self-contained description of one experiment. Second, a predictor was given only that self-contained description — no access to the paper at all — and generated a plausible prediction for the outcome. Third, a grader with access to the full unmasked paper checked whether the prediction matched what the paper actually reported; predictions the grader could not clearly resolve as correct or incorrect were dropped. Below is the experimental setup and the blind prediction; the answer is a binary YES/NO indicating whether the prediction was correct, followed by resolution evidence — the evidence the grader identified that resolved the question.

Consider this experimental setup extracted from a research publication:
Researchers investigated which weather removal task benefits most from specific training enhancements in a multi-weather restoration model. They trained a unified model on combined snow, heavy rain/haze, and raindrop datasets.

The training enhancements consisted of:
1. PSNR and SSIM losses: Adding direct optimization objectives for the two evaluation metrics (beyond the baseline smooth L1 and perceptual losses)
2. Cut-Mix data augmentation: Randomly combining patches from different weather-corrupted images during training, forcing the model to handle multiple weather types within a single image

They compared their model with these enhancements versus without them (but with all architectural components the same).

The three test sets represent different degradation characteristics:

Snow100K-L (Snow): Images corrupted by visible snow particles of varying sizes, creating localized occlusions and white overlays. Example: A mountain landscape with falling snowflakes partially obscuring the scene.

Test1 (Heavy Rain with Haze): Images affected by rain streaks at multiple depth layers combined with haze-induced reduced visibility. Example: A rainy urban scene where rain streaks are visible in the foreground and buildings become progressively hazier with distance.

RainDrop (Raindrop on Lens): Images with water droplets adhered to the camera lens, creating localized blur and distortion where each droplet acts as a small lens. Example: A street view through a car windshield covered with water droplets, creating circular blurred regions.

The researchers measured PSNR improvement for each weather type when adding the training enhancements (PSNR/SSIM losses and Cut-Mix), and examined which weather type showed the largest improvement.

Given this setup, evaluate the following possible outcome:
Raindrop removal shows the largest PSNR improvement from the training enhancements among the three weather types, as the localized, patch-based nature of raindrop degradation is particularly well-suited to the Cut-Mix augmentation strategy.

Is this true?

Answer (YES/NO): YES